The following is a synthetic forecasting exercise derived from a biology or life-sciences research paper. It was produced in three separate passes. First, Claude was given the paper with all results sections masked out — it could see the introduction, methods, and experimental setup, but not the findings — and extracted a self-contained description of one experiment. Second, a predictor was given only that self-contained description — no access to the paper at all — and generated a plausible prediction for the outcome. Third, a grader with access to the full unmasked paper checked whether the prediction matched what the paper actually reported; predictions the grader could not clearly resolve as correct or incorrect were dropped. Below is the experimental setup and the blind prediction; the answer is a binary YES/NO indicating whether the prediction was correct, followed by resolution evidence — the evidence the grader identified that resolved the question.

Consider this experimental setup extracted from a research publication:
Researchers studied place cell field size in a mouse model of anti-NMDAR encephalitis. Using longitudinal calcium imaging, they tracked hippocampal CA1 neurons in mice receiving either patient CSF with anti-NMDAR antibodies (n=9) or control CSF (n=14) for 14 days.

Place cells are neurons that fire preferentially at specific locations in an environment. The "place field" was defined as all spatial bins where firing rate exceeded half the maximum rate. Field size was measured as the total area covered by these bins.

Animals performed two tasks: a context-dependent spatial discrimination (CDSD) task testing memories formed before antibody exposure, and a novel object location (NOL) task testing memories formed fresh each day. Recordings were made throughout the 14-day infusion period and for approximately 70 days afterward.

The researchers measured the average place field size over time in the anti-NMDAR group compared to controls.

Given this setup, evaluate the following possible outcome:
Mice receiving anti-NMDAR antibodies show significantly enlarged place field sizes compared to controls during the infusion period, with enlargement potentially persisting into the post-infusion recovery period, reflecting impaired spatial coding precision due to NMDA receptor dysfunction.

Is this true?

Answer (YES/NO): YES